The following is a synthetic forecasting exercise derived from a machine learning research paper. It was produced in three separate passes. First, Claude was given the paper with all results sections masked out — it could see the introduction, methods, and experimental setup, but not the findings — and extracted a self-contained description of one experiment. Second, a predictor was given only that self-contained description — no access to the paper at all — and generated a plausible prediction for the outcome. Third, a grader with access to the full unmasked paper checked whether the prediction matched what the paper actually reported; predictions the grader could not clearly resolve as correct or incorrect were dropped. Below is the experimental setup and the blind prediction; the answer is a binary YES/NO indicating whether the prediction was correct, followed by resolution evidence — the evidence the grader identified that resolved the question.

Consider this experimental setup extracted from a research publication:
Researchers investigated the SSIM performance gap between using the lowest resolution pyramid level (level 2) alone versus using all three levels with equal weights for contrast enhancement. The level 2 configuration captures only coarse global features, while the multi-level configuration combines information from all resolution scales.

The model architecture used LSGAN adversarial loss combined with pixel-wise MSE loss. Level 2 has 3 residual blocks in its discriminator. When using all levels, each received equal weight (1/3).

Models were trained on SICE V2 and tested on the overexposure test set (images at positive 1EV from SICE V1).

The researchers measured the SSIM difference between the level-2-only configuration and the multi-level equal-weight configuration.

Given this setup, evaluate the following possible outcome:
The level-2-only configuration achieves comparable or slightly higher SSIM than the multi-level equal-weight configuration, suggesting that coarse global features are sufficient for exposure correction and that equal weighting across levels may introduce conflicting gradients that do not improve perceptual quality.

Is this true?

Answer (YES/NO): NO